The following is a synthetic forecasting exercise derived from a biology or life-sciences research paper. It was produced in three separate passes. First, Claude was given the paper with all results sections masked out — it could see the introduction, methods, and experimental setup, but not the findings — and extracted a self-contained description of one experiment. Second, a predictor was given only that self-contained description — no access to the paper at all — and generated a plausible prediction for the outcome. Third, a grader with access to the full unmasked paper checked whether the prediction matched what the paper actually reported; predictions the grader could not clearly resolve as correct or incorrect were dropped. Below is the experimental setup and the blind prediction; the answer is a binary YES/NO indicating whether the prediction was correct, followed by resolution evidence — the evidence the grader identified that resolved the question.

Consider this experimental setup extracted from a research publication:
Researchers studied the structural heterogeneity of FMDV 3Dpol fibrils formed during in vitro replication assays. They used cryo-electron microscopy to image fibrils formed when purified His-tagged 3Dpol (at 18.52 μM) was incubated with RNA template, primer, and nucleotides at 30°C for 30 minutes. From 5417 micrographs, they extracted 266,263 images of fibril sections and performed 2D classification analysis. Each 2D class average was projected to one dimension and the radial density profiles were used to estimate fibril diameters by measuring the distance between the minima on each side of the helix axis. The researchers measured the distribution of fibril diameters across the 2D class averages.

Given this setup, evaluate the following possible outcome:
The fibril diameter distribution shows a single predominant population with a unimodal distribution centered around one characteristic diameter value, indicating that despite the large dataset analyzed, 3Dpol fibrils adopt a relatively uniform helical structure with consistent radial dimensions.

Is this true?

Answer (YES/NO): NO